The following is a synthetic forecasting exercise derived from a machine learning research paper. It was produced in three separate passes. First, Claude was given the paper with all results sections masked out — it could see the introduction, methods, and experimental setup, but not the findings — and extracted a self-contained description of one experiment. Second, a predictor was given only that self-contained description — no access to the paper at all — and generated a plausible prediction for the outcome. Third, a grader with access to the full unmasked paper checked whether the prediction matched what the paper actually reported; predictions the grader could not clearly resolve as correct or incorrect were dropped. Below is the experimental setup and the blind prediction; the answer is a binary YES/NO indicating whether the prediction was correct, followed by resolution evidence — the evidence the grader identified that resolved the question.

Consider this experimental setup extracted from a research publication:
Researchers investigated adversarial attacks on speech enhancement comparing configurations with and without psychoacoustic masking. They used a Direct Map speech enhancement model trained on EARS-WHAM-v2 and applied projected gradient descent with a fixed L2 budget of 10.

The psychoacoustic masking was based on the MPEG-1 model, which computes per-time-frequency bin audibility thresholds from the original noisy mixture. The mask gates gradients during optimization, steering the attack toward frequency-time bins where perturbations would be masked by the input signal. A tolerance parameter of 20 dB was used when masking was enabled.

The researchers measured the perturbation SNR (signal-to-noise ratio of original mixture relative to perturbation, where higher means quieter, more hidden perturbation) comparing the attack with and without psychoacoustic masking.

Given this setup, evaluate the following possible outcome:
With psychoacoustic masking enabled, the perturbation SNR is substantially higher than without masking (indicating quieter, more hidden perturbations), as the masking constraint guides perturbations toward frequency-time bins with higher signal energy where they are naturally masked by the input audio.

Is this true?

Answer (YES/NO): YES